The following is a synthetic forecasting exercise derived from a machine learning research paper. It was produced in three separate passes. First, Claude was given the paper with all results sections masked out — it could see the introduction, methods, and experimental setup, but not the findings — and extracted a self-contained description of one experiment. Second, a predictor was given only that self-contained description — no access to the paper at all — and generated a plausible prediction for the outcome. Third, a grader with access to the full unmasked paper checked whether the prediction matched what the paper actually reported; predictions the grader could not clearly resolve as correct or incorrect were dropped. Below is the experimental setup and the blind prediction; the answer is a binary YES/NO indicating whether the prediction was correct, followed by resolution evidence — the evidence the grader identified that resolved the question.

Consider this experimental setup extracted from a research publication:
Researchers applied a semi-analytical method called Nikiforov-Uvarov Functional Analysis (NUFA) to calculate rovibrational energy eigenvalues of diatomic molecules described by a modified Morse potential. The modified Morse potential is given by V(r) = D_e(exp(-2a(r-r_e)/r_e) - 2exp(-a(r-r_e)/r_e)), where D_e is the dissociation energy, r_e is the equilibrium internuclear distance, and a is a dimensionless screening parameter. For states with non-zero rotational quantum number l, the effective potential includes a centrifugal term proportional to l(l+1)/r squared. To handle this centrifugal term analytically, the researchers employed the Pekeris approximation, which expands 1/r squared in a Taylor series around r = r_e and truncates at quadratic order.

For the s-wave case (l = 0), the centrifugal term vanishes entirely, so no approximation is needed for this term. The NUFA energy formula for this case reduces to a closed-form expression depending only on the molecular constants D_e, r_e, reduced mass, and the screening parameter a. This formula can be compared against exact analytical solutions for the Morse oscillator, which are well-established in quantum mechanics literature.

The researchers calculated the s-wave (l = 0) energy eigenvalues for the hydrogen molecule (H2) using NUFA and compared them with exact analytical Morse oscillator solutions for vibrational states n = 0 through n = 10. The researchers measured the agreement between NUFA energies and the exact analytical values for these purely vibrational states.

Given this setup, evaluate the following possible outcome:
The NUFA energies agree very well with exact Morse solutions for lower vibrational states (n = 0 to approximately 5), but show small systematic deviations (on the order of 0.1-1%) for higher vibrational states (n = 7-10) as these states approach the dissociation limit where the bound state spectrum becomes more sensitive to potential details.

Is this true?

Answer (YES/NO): NO